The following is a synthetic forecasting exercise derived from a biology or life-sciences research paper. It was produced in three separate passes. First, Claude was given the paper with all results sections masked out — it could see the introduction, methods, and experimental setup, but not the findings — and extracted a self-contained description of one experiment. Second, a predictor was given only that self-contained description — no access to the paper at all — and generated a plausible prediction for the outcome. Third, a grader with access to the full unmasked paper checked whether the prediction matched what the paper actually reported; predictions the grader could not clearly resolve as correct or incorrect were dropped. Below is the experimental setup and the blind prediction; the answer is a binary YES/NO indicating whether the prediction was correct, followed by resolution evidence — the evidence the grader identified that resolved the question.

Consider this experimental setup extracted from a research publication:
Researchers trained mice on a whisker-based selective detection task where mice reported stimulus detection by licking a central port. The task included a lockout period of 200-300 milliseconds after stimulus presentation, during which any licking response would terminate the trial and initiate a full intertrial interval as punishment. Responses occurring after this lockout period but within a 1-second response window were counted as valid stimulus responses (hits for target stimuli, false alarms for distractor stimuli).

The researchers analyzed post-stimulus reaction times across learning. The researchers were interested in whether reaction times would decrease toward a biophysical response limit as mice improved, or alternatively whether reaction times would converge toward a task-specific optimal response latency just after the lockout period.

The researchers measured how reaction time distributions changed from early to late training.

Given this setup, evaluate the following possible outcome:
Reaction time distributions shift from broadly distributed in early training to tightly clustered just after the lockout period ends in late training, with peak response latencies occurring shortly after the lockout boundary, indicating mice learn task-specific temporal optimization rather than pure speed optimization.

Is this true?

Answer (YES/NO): YES